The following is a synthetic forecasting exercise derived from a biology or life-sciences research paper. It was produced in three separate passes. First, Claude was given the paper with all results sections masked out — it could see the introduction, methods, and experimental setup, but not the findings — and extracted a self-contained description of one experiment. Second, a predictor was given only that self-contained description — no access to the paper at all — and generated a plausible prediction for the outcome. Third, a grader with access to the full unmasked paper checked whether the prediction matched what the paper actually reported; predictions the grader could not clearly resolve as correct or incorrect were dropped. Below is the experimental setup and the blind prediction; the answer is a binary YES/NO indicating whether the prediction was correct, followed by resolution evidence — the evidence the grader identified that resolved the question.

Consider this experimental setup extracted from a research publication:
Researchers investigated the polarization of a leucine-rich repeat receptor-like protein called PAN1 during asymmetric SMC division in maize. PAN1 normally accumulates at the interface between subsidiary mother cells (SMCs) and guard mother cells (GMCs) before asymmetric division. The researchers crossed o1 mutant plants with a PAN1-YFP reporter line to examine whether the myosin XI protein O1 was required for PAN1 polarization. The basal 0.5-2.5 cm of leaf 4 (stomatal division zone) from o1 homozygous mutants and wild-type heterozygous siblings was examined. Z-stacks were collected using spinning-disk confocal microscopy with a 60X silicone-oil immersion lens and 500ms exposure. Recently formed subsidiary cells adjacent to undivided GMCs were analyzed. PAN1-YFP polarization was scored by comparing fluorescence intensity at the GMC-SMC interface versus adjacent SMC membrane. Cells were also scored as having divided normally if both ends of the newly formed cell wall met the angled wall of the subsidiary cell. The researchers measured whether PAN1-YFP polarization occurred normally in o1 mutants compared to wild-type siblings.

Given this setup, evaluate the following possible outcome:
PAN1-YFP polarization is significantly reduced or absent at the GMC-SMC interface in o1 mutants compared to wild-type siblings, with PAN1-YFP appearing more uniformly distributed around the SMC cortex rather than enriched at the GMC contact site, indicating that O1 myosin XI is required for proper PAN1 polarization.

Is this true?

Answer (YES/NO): NO